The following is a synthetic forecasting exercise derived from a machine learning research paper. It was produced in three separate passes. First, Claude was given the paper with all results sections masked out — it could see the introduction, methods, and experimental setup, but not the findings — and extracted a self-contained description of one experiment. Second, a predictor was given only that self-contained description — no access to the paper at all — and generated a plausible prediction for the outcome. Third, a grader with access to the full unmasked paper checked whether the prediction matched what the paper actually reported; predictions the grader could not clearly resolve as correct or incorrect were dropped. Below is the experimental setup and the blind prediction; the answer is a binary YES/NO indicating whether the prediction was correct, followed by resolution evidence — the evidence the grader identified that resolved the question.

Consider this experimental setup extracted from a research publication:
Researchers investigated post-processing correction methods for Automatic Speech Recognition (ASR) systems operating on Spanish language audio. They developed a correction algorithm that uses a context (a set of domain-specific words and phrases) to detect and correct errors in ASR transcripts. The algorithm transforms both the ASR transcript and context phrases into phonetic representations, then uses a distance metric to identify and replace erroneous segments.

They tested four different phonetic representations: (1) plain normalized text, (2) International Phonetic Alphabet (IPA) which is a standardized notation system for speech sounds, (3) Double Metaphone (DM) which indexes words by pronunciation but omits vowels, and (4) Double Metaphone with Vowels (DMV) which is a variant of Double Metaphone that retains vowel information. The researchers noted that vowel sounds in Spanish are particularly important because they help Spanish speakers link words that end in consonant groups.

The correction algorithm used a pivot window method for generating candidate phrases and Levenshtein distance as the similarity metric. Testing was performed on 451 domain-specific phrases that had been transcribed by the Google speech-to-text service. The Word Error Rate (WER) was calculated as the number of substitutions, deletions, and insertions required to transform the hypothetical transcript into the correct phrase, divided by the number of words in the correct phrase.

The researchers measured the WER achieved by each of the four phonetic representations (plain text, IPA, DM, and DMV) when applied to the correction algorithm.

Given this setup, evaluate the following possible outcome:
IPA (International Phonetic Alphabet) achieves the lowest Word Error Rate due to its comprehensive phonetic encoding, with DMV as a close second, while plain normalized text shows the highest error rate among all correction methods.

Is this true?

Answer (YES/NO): NO